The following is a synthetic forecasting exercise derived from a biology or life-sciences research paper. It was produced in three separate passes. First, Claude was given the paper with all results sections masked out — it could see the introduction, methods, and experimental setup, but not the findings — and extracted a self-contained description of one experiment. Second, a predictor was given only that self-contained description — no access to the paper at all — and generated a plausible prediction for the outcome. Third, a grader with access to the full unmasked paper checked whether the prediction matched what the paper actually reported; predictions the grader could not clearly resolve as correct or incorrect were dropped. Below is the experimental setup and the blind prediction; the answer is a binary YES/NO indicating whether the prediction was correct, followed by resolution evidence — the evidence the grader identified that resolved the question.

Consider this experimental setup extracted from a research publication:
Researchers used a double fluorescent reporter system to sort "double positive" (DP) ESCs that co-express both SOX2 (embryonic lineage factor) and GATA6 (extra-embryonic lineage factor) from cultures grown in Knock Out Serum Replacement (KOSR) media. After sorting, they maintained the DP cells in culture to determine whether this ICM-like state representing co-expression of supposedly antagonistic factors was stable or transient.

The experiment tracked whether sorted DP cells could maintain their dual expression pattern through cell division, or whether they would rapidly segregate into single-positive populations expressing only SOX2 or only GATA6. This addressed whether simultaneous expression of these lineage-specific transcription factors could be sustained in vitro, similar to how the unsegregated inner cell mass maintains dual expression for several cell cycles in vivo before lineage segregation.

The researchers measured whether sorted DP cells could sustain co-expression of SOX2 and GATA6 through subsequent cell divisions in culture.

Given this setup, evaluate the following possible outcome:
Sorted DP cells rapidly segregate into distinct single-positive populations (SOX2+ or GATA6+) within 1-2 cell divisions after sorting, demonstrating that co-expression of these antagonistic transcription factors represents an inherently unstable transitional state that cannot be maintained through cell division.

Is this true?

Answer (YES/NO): NO